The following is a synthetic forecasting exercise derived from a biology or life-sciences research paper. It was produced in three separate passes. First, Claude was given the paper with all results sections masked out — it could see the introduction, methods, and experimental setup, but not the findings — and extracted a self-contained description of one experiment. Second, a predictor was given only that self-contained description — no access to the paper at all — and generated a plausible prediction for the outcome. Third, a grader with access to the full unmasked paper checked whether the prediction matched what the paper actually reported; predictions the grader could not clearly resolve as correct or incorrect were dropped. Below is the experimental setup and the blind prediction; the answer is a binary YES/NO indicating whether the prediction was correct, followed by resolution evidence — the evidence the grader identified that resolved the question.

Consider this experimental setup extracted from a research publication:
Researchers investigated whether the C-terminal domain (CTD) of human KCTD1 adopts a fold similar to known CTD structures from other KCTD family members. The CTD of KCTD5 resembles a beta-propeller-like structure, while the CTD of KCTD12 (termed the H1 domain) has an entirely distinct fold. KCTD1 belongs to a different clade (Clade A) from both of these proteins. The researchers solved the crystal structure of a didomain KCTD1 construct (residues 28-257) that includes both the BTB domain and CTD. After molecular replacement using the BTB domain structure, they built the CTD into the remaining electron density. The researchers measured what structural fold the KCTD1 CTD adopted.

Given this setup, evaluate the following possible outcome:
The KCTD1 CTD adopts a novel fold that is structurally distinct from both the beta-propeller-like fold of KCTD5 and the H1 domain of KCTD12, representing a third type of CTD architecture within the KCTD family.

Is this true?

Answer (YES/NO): NO